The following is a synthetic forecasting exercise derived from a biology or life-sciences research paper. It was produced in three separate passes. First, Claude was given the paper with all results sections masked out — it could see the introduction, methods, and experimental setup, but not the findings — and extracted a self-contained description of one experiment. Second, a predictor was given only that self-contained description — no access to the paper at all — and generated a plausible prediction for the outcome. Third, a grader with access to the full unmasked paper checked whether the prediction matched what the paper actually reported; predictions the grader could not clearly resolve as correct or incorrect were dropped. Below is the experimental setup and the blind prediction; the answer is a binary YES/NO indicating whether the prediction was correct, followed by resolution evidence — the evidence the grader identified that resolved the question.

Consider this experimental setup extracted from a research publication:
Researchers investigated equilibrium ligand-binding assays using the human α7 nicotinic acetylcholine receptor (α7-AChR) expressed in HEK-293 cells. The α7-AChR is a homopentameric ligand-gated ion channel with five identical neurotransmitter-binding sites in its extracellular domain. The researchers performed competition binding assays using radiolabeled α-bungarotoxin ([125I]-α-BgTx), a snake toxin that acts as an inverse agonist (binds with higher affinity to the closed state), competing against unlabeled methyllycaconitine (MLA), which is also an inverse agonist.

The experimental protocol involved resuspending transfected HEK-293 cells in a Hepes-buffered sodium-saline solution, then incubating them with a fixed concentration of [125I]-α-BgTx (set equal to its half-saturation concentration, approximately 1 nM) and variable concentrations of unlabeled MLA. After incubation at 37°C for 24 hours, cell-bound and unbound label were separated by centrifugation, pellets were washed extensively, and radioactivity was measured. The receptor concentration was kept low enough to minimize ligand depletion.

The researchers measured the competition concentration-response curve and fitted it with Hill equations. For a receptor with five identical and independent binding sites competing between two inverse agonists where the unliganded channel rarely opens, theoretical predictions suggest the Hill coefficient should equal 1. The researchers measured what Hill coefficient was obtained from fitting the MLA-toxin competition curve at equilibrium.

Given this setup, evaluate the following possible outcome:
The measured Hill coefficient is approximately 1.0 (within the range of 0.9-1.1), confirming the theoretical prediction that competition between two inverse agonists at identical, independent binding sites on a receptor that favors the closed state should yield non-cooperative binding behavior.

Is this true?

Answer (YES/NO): YES